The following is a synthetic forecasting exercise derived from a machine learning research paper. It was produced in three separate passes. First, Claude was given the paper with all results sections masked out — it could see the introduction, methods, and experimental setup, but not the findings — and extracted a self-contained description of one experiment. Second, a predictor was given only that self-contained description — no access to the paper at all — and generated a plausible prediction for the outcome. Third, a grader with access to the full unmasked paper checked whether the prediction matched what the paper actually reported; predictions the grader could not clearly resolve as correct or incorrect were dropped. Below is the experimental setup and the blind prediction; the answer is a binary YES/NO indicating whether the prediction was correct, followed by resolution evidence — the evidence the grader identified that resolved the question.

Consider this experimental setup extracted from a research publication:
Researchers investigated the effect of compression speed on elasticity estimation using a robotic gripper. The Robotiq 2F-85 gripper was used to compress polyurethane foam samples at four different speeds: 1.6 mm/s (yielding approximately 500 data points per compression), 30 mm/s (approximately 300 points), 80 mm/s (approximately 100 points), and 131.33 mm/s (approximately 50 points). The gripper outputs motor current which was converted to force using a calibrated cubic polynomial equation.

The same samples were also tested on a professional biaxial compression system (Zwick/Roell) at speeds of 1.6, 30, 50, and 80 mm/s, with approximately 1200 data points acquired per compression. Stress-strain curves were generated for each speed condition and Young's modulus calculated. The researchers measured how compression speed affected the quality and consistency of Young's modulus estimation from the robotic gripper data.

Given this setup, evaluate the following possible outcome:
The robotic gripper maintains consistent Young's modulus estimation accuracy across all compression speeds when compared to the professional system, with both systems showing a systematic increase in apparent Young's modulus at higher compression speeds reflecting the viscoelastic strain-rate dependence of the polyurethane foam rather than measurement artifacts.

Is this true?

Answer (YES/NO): NO